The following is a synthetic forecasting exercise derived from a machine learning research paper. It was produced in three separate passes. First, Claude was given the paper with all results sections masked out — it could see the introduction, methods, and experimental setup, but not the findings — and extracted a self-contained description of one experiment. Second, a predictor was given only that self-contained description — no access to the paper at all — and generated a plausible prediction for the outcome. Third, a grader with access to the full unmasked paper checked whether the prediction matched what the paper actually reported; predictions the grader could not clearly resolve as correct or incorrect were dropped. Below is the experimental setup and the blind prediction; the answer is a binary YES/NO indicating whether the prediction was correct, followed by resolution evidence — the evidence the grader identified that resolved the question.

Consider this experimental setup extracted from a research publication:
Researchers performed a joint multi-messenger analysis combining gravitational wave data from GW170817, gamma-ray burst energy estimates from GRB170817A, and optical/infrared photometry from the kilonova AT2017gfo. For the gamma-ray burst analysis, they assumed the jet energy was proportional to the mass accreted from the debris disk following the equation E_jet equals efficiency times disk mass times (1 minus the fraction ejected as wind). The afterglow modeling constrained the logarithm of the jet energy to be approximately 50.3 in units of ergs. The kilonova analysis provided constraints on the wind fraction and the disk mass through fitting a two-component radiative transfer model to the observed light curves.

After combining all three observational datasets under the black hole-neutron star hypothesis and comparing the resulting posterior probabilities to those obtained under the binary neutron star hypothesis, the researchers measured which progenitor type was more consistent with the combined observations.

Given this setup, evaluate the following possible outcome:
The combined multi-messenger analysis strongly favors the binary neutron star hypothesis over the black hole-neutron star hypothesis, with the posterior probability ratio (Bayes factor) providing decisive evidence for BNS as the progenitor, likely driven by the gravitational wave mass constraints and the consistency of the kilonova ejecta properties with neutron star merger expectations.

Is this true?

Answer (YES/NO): NO